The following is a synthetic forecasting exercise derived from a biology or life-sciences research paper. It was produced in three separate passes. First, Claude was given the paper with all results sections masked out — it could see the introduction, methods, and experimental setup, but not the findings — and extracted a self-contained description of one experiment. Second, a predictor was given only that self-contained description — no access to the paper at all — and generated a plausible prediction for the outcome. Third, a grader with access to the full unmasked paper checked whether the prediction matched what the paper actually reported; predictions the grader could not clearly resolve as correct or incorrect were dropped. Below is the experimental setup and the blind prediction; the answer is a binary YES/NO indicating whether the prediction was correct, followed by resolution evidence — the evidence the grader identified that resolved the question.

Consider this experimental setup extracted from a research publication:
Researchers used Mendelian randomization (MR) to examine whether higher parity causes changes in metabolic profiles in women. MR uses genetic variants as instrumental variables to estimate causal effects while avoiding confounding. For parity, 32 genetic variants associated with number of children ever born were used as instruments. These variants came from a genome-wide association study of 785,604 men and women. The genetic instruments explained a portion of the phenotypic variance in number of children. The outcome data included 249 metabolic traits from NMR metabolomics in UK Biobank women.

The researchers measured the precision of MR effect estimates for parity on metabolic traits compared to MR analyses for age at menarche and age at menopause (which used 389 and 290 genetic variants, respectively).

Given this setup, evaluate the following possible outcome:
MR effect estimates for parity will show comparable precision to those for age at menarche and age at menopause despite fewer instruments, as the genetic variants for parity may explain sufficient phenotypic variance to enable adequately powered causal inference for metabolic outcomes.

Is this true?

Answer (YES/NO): NO